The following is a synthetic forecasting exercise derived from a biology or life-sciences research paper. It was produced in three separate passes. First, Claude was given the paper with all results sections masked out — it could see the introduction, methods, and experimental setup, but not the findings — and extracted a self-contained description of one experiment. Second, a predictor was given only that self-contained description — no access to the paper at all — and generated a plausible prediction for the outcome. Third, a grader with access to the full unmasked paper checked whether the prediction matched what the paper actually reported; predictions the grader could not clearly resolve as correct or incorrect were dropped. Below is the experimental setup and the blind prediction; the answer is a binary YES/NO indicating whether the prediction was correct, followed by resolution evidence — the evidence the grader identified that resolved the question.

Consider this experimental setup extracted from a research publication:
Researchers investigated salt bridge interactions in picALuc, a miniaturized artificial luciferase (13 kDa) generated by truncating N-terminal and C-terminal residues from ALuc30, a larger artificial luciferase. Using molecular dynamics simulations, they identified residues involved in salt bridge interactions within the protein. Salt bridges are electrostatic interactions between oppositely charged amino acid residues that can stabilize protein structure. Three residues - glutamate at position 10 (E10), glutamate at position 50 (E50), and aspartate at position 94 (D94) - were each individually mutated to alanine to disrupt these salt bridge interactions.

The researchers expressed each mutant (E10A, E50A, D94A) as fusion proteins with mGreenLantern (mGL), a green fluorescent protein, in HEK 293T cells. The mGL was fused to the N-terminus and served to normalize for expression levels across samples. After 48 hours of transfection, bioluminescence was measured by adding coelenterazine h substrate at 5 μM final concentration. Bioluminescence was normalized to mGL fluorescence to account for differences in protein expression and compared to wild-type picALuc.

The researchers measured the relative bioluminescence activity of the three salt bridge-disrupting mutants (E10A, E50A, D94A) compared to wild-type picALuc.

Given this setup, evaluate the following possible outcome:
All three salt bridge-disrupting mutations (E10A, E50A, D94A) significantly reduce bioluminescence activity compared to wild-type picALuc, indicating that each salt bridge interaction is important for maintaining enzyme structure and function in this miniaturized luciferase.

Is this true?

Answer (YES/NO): NO